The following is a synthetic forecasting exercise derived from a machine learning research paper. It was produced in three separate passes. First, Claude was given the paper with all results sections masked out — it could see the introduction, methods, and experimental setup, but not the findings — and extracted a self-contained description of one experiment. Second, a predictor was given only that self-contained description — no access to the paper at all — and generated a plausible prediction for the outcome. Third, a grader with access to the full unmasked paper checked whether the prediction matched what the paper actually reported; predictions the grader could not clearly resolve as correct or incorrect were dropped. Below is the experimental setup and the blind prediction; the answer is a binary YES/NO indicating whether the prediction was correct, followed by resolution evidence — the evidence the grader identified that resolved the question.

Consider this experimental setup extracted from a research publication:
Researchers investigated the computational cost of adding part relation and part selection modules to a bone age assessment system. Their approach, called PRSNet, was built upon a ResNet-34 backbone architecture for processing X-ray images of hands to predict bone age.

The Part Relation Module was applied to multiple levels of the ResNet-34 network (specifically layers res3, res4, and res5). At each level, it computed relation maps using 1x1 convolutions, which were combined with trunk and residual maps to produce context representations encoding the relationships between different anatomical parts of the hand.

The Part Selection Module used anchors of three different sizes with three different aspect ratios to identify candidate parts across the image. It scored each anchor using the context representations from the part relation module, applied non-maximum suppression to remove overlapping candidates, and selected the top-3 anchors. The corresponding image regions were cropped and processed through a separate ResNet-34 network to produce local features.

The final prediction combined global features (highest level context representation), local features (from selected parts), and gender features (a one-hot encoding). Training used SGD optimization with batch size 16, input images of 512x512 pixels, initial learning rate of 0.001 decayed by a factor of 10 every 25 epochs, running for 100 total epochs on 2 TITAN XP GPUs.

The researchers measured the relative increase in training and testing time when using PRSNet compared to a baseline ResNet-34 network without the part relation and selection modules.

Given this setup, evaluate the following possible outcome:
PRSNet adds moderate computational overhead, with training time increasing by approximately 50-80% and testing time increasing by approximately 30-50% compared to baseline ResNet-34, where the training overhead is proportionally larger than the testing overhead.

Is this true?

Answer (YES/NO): NO